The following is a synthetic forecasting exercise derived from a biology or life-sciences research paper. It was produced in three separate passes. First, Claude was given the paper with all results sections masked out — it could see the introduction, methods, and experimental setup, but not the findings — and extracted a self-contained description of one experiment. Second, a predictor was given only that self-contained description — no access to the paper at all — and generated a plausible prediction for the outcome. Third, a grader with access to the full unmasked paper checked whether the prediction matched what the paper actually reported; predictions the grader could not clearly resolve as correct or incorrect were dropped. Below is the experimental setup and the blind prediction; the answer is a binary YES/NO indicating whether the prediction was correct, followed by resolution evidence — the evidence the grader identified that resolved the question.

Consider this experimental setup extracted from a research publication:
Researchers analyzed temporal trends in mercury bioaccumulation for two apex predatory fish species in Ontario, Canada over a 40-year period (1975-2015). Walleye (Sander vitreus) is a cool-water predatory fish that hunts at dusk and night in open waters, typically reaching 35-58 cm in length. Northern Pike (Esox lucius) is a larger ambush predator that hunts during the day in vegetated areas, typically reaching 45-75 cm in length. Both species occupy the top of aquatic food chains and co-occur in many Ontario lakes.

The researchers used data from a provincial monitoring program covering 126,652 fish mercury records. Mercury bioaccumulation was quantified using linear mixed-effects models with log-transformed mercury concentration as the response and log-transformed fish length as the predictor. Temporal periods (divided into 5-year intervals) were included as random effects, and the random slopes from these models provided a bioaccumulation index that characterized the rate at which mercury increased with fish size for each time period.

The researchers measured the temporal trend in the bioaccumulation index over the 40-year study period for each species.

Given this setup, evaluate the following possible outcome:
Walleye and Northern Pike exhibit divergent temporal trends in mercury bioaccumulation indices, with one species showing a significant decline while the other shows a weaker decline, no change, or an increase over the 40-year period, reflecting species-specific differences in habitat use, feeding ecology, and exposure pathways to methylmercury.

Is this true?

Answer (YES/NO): YES